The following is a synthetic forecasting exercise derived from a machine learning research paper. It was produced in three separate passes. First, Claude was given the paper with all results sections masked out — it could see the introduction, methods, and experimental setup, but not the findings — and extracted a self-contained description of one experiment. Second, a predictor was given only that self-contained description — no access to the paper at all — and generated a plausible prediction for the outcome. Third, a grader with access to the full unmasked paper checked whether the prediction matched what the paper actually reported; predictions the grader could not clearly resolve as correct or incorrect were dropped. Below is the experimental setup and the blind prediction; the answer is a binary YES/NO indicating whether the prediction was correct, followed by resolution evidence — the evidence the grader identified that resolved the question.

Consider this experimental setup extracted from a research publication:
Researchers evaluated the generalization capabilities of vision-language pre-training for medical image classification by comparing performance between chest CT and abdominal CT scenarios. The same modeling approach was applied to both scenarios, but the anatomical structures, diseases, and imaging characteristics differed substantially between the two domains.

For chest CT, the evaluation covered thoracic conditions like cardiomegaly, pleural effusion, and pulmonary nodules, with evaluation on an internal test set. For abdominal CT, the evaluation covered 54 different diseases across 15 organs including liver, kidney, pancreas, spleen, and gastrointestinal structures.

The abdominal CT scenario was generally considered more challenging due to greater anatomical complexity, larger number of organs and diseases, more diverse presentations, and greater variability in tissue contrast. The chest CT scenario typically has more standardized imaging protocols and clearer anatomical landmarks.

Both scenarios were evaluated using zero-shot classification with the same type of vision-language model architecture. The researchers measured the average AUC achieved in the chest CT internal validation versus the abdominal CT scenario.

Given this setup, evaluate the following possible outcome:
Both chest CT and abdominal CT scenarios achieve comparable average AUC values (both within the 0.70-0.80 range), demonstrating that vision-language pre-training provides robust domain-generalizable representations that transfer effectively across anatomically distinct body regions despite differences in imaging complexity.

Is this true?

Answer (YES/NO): NO